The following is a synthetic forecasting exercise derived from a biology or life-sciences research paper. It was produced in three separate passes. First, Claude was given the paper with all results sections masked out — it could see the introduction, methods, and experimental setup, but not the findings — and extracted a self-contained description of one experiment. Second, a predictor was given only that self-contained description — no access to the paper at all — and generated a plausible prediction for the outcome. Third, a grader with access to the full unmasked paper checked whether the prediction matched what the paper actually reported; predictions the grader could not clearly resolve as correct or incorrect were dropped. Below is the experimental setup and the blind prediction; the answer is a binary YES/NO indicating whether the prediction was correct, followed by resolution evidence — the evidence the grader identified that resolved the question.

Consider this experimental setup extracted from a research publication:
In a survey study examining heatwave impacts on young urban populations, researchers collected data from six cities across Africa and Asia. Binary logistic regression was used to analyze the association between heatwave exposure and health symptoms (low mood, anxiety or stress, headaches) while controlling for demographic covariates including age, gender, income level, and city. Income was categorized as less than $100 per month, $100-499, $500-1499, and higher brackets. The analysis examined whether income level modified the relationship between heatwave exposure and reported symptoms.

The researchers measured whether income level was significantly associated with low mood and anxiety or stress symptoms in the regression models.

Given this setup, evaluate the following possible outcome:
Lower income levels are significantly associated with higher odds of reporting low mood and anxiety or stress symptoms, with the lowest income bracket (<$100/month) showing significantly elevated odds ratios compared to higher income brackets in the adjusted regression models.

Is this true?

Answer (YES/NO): NO